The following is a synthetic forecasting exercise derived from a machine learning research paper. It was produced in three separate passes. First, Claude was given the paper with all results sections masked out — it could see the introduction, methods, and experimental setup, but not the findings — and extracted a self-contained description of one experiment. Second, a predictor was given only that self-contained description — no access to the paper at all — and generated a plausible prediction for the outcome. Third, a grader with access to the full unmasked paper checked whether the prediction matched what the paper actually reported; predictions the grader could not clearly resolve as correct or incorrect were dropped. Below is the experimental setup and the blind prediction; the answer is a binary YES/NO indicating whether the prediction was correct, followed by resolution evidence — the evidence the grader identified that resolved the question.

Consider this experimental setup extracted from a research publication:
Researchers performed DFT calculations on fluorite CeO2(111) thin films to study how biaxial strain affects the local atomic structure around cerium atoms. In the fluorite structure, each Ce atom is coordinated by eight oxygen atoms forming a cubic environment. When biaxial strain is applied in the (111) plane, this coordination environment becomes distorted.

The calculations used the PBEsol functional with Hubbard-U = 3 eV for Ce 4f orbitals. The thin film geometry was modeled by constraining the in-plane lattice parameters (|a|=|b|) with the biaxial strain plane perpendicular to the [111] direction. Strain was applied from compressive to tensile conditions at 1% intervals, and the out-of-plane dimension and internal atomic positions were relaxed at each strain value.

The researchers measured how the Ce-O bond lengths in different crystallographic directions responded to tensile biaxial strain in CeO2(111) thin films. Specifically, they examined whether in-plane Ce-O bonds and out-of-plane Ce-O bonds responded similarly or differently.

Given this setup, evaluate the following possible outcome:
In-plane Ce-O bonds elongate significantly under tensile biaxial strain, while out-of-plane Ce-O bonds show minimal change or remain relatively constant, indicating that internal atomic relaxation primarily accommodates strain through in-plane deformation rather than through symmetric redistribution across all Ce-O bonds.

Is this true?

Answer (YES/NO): NO